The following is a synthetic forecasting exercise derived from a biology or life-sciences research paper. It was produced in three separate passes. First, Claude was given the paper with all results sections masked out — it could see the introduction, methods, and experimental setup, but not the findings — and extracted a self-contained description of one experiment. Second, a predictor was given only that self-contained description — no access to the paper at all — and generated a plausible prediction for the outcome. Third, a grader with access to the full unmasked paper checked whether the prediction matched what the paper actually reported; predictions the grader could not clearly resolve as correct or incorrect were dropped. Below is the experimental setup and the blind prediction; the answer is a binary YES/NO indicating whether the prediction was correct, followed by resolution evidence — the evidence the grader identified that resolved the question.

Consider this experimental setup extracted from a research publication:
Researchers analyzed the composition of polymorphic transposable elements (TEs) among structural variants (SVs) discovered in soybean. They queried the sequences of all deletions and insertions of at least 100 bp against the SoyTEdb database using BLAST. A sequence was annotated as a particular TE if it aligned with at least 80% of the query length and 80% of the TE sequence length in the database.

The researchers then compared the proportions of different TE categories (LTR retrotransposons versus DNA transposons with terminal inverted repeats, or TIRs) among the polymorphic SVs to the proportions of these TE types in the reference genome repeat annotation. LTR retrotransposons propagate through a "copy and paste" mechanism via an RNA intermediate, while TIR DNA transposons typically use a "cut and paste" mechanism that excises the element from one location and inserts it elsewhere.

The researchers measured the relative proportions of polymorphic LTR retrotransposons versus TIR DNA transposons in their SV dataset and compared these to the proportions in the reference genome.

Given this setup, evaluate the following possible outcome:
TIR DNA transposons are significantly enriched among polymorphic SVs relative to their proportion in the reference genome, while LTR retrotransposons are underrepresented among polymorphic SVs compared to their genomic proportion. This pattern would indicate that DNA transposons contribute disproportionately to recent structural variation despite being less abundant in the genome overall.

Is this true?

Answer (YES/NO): NO